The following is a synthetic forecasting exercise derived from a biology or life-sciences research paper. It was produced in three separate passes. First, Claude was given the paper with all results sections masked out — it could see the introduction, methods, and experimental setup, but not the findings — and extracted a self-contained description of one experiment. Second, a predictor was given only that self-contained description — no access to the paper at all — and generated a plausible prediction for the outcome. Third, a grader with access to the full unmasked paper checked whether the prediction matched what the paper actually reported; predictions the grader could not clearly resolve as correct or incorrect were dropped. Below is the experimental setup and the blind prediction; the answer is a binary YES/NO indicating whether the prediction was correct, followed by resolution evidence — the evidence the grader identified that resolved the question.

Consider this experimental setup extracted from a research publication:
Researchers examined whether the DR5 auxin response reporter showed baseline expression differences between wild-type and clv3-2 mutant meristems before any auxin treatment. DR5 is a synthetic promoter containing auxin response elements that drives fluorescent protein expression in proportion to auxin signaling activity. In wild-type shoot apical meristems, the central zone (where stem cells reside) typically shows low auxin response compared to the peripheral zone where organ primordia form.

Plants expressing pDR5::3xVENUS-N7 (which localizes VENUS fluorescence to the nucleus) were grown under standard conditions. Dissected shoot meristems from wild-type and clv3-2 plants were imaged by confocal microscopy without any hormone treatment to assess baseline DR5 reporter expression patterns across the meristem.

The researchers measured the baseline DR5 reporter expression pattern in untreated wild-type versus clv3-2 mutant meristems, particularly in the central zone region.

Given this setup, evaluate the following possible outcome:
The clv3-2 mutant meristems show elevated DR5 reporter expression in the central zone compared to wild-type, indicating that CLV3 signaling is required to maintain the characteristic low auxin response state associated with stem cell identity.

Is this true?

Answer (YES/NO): NO